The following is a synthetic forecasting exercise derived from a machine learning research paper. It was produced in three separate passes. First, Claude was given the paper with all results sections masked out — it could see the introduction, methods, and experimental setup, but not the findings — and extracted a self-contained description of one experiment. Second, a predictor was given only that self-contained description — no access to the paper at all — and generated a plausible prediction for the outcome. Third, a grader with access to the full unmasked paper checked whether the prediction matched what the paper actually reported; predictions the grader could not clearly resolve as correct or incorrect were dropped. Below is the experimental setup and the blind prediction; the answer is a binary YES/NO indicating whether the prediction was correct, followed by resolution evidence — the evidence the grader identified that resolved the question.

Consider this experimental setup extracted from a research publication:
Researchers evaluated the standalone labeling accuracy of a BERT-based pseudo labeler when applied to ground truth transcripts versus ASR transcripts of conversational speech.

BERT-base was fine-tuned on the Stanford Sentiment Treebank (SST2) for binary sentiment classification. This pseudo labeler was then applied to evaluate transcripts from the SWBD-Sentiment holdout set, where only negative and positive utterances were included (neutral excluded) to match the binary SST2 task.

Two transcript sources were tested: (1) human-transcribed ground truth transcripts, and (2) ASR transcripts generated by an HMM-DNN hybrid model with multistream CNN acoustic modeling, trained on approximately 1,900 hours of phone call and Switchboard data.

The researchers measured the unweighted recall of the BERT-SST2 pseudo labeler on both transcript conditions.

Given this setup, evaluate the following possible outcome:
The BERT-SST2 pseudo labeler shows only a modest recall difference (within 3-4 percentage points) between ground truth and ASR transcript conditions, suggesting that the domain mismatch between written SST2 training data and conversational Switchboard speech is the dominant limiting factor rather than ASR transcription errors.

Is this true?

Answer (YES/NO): YES